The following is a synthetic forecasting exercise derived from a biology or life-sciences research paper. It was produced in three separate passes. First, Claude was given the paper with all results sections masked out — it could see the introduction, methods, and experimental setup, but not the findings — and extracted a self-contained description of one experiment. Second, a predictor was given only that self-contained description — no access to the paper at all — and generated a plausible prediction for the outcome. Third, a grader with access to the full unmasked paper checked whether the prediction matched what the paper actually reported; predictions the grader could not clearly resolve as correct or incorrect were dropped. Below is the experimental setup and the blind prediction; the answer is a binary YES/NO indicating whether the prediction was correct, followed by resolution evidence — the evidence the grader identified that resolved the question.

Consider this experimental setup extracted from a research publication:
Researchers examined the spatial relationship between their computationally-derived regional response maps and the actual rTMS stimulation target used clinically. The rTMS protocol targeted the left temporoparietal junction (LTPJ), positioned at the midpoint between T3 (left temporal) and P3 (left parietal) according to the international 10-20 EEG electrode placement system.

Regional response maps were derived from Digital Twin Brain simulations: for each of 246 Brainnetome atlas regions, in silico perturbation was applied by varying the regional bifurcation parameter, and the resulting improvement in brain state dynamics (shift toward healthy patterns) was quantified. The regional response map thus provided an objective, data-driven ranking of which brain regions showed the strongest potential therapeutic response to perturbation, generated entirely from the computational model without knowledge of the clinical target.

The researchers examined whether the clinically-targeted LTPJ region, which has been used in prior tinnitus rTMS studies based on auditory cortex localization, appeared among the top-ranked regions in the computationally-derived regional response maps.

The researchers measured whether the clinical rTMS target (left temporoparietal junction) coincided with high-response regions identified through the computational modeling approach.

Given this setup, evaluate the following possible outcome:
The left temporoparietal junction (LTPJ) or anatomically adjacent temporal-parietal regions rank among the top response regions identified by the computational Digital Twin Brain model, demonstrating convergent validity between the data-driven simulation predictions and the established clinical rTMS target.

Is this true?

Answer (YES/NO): NO